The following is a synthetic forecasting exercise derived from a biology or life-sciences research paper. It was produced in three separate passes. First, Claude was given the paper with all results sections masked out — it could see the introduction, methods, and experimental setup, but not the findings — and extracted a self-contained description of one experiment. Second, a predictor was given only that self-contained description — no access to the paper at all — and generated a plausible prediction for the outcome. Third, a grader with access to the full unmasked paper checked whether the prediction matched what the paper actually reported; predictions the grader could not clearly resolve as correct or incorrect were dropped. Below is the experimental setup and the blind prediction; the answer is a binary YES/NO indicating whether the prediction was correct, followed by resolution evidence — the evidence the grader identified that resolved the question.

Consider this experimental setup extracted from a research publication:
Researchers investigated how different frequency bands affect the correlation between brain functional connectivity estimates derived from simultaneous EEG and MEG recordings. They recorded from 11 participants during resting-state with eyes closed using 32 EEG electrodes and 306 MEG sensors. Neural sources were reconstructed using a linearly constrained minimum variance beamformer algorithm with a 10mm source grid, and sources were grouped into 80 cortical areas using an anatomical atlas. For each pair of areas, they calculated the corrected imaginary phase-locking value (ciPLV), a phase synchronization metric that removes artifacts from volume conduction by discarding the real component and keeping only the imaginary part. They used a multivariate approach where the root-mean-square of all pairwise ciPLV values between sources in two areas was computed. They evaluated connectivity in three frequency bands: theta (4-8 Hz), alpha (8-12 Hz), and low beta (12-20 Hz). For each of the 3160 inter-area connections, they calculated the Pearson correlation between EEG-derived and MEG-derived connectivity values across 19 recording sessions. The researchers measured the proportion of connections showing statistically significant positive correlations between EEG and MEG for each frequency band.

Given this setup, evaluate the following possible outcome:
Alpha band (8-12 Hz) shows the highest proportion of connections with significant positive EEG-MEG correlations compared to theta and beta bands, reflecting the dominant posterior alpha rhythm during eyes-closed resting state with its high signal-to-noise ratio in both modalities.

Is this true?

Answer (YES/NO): YES